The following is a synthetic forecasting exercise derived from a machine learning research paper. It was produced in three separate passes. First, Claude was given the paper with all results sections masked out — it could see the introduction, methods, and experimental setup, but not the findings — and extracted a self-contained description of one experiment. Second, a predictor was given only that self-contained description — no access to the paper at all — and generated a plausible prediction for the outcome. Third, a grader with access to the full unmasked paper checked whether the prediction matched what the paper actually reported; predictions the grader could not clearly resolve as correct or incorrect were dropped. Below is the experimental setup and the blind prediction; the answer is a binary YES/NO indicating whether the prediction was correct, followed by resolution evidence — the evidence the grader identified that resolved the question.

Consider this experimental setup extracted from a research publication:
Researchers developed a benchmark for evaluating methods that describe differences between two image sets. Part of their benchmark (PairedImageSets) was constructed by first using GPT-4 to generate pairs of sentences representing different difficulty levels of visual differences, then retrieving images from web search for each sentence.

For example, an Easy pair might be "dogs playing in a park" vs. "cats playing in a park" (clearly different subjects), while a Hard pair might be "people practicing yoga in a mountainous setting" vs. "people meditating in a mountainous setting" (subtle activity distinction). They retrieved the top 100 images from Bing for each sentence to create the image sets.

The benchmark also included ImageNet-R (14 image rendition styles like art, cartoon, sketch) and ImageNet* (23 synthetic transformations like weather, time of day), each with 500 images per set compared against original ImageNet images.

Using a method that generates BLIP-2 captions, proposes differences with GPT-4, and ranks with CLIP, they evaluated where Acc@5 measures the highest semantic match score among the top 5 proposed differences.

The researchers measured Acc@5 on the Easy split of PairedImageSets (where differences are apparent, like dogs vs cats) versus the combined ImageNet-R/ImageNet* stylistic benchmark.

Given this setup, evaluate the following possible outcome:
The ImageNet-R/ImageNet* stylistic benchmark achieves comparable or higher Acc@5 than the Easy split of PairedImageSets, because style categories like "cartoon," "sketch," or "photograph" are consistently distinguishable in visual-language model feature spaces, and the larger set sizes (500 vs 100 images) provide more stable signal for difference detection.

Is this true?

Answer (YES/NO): YES